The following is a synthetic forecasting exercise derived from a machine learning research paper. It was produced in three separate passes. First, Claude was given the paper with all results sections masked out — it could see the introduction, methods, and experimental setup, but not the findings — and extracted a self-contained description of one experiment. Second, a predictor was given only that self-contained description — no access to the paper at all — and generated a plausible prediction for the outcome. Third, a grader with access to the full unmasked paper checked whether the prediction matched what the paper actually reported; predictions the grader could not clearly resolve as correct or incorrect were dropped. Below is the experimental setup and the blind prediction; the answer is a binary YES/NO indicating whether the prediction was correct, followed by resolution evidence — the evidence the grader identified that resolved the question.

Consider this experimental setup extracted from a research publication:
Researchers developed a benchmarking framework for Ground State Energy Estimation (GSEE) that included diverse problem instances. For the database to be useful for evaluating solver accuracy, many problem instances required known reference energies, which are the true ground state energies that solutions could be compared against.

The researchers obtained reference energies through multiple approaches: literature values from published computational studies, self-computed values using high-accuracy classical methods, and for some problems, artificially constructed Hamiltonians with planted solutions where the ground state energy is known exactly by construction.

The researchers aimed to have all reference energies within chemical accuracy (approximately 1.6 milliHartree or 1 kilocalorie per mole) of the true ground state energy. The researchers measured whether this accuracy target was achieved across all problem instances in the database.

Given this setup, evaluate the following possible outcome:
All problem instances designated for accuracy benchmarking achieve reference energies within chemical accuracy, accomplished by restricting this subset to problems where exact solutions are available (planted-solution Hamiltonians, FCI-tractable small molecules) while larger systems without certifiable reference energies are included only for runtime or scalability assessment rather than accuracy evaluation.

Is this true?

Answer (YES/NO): NO